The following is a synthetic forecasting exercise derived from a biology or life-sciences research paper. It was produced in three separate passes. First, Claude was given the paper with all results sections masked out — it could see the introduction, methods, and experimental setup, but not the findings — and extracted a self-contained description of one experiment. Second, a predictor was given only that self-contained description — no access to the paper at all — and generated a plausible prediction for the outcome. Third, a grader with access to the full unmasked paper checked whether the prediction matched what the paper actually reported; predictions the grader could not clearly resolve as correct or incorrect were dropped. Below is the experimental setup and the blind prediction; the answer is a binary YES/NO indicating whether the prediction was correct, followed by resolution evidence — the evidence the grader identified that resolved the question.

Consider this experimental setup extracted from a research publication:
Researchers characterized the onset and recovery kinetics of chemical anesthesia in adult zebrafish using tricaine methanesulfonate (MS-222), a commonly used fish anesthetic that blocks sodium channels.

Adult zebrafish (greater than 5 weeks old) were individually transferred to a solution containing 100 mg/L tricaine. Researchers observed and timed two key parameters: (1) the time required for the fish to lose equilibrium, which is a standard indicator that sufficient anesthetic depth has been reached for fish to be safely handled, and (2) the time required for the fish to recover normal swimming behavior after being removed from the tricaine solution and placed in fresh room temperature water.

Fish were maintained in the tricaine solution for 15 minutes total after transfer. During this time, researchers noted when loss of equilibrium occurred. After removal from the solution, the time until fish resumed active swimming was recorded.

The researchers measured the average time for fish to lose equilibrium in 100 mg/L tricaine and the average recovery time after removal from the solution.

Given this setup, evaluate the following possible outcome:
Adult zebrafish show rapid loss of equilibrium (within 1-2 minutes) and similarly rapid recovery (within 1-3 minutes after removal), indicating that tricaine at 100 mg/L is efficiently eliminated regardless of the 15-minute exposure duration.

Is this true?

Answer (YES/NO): NO